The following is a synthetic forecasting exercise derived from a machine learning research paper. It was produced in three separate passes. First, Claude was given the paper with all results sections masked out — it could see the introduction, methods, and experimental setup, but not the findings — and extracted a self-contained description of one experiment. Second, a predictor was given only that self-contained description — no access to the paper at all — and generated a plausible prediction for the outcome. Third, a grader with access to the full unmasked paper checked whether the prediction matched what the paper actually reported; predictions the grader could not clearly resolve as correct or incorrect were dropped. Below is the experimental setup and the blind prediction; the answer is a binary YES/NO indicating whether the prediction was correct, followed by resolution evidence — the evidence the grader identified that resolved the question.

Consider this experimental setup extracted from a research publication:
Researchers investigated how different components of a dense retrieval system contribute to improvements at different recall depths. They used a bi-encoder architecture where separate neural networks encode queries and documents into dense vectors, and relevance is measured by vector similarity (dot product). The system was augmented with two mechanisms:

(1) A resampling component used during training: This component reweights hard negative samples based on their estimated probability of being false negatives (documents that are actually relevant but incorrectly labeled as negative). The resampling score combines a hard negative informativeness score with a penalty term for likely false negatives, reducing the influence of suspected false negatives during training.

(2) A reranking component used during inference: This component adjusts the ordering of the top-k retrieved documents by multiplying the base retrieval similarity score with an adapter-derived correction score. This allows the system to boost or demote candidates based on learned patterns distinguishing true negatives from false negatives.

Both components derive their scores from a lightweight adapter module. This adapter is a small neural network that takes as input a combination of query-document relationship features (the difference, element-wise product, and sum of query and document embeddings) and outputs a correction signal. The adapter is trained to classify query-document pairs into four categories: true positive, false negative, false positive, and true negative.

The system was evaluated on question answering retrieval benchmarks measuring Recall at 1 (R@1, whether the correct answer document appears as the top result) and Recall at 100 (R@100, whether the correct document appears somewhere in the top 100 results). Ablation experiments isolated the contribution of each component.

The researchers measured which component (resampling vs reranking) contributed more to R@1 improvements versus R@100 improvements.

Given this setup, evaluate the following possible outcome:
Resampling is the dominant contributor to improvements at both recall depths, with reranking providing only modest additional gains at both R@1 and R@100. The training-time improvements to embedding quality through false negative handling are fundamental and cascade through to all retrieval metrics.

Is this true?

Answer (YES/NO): NO